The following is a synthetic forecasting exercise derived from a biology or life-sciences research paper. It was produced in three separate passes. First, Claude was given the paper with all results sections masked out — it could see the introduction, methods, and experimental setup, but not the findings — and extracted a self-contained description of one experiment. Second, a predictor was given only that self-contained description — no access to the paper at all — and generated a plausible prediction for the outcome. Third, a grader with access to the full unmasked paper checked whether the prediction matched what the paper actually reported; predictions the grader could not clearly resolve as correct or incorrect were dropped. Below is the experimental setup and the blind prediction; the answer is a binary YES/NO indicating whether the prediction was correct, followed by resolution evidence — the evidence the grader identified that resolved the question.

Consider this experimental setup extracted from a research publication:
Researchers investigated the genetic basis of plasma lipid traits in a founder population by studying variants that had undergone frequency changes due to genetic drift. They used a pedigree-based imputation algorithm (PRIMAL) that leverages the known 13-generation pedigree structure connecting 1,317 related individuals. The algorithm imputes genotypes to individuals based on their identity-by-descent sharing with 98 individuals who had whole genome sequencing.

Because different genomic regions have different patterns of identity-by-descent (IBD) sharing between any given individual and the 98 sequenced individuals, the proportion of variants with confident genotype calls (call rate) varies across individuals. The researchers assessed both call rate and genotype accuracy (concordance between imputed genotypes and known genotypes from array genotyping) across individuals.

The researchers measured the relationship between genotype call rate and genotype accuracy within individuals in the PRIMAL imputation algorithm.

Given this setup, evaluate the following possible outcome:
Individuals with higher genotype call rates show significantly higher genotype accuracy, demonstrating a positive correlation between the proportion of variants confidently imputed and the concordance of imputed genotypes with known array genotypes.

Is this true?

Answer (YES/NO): NO